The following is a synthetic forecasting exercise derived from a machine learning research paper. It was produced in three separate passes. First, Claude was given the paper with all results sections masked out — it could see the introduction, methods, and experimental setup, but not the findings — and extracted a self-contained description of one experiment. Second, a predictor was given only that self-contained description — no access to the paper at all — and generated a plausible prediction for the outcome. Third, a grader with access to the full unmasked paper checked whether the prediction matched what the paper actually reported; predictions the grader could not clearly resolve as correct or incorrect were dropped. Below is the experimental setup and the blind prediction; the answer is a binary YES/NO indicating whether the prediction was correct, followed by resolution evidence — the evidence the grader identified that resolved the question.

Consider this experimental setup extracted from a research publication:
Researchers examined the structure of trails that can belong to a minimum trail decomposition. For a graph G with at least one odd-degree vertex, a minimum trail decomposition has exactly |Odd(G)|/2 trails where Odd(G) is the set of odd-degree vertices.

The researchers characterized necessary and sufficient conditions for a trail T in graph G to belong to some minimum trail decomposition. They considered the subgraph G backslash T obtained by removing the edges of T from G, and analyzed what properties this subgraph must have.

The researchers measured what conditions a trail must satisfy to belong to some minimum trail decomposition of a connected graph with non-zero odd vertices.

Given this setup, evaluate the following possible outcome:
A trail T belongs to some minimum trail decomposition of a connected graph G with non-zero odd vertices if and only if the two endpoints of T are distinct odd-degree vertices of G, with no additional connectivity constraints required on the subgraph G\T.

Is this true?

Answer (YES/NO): NO